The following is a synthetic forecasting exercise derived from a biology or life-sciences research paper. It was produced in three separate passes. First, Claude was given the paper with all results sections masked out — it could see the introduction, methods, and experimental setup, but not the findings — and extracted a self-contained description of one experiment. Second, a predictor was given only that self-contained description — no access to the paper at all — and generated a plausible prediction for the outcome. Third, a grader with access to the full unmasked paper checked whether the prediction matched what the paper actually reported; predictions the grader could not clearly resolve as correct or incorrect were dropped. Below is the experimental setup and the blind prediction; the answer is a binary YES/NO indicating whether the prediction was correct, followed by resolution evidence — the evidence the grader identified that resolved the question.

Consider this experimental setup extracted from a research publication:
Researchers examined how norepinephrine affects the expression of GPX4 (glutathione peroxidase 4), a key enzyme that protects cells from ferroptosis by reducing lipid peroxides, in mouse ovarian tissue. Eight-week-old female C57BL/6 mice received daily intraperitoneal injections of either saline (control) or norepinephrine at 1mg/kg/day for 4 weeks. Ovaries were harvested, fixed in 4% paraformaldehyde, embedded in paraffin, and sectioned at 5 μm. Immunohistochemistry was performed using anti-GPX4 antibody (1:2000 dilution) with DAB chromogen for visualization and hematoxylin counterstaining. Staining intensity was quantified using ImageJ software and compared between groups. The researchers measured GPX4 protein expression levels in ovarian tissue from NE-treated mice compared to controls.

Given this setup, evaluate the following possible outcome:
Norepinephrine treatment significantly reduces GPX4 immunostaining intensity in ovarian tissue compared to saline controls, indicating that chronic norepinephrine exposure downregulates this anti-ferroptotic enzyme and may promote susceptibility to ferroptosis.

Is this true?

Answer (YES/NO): YES